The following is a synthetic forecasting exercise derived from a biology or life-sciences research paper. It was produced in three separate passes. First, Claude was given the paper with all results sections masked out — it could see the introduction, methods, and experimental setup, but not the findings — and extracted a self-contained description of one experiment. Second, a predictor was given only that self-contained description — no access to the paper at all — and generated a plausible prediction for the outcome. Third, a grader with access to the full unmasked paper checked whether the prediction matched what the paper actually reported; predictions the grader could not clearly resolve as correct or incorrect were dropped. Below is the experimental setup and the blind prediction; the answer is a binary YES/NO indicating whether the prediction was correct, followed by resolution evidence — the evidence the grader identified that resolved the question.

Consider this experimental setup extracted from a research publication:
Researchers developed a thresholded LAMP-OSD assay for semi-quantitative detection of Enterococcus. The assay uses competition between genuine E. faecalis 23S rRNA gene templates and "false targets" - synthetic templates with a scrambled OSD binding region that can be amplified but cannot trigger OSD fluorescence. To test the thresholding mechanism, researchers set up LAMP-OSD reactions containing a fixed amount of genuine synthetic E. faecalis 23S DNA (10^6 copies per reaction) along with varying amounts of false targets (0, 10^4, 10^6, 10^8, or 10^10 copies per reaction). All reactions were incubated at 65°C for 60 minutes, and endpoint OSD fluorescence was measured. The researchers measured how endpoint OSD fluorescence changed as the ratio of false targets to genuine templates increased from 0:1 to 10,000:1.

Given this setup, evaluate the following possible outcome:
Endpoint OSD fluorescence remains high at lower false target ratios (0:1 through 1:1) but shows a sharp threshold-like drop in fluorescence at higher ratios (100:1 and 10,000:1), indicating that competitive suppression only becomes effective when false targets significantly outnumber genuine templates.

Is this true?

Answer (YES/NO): YES